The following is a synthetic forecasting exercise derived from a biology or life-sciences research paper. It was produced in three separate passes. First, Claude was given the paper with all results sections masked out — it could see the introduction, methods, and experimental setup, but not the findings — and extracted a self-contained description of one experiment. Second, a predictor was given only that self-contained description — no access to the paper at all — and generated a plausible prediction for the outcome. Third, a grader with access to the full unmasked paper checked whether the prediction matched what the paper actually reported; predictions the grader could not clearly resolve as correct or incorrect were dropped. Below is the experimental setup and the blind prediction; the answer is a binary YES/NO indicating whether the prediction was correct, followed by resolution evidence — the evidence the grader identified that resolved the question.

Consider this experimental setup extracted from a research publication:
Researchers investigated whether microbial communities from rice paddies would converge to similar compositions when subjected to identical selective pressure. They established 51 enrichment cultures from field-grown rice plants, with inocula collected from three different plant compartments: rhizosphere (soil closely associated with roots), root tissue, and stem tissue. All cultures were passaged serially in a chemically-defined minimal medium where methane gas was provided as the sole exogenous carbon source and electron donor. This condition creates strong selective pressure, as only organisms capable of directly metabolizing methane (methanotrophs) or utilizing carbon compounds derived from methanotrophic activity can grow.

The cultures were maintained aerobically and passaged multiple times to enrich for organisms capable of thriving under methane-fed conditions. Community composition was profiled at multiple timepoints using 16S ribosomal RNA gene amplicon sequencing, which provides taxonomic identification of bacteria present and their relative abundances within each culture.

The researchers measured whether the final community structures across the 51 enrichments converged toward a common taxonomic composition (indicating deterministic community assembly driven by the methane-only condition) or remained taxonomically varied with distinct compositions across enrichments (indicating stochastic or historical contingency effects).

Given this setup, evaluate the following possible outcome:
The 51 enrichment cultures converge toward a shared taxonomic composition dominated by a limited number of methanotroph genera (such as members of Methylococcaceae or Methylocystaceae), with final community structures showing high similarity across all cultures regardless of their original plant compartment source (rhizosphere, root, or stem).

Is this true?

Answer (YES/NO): NO